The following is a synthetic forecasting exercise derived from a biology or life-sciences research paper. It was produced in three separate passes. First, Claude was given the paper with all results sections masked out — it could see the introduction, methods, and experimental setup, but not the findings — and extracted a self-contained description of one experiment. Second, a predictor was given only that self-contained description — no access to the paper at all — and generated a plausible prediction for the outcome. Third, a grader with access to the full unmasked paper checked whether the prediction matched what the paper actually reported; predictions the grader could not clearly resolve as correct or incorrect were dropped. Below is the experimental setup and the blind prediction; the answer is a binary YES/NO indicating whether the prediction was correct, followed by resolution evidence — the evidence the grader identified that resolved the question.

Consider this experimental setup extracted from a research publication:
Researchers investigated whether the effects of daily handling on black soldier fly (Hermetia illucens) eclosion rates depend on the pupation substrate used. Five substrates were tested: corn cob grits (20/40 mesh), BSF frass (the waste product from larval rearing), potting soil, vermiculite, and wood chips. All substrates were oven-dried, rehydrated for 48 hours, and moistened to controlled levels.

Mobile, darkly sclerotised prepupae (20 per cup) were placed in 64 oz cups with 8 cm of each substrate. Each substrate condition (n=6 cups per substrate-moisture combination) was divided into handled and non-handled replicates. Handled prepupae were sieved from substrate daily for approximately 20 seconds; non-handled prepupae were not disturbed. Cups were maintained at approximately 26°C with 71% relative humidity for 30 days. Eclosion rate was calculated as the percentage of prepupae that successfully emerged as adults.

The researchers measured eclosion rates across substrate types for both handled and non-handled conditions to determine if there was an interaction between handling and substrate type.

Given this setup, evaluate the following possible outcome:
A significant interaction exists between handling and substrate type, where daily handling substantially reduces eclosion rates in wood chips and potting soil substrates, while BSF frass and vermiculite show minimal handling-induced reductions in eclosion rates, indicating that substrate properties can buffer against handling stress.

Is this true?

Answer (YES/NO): NO